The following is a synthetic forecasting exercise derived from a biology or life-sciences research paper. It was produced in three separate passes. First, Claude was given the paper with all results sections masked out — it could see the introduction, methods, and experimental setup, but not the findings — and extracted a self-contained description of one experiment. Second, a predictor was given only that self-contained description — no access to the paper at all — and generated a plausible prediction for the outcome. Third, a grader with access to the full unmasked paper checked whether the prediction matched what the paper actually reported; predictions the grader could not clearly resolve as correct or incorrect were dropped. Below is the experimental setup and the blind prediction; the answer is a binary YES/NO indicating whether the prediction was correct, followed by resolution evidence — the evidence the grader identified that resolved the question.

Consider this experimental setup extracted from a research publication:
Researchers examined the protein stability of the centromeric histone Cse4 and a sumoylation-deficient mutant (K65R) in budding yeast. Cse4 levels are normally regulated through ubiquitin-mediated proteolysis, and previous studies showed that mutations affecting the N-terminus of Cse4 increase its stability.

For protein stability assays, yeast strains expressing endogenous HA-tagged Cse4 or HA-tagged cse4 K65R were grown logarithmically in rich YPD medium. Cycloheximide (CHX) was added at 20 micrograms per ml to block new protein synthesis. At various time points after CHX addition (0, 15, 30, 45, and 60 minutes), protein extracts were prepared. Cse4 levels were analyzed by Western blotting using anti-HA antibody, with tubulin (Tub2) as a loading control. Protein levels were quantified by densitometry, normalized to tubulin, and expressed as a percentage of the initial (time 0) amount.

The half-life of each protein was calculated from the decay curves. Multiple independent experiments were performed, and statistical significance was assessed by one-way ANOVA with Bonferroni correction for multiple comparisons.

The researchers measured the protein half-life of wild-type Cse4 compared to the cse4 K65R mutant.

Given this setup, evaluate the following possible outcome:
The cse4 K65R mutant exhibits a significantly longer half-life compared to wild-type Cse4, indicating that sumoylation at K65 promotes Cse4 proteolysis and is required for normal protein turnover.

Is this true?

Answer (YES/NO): YES